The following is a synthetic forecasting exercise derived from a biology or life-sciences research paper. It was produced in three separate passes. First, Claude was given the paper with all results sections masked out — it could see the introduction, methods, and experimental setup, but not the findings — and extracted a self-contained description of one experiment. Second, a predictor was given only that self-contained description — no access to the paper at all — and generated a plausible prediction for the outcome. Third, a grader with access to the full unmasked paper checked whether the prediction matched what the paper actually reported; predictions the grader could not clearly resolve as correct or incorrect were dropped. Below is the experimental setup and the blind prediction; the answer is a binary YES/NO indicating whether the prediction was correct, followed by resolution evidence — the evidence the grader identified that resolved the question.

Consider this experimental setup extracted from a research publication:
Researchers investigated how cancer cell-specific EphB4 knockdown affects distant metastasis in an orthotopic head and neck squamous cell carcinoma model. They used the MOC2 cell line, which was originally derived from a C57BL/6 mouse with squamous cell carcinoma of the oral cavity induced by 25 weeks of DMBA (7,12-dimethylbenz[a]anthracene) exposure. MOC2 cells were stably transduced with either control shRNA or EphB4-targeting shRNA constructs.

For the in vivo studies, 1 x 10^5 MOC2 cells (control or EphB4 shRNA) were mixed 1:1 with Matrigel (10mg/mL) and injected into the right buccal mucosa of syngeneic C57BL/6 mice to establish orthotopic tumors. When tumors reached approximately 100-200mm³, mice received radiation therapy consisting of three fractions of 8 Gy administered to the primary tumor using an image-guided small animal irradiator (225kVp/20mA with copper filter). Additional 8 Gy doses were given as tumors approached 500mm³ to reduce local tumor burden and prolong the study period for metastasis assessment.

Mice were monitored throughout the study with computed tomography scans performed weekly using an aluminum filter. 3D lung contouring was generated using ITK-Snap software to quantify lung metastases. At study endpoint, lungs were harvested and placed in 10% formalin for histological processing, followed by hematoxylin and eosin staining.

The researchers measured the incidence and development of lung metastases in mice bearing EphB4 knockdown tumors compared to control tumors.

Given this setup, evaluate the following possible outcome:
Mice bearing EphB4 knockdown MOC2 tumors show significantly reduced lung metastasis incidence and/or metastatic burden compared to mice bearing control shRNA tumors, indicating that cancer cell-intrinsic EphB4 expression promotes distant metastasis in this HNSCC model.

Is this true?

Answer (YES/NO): NO